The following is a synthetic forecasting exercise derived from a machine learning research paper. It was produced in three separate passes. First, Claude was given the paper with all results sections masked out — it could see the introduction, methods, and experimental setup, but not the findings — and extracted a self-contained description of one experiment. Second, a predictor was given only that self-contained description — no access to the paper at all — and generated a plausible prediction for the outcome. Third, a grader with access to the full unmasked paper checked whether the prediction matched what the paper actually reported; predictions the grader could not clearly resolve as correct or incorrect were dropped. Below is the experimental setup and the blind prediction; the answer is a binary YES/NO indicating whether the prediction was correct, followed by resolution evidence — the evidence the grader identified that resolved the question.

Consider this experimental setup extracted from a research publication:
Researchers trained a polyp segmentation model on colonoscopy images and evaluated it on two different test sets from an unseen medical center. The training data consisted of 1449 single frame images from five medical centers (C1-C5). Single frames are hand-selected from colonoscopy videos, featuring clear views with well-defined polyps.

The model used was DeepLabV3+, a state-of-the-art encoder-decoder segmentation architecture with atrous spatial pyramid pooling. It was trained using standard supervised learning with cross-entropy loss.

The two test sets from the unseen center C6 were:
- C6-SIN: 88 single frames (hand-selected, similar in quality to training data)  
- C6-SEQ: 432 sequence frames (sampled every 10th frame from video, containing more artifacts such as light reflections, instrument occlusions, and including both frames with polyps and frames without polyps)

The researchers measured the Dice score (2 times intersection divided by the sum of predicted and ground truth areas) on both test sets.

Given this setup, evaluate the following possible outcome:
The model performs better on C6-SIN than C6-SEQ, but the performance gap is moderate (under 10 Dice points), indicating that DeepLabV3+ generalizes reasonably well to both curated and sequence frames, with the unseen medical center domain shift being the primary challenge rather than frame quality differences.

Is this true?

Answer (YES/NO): NO